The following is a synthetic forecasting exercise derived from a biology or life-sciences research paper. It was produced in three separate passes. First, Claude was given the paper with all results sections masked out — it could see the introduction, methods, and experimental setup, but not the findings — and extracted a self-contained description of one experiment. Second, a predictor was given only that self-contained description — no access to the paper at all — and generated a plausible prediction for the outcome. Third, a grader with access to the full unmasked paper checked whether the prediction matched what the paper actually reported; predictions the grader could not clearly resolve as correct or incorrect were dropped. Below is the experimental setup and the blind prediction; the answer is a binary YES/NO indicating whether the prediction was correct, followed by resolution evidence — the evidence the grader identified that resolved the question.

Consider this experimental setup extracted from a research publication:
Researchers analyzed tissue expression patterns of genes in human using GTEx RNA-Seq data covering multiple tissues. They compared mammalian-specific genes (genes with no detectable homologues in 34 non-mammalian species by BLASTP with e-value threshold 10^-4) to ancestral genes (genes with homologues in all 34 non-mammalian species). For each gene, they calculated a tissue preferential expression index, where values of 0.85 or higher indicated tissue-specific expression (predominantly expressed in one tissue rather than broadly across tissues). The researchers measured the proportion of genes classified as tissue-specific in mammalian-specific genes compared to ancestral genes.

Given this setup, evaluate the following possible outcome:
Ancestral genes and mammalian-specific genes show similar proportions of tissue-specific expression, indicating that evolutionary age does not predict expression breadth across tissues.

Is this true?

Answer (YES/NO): NO